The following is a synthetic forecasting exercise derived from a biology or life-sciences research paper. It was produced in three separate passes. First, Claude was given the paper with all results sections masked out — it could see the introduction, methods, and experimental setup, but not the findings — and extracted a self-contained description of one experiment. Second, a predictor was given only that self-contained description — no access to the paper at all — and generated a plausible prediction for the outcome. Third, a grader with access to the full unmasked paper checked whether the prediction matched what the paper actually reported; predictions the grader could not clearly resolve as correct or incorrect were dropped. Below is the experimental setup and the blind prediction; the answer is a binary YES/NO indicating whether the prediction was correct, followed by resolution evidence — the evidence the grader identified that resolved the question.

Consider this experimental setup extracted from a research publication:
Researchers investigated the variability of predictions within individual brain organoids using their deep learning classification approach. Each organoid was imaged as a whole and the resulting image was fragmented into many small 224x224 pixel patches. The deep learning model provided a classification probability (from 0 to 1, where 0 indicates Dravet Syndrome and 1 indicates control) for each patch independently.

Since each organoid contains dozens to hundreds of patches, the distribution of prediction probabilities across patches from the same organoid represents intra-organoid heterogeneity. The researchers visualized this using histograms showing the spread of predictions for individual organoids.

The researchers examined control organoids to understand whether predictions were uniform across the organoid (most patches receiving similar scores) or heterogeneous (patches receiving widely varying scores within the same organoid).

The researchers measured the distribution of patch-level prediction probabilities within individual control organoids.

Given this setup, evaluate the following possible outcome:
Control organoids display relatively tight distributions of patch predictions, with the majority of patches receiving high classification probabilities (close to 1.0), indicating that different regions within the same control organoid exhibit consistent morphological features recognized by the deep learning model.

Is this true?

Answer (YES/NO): NO